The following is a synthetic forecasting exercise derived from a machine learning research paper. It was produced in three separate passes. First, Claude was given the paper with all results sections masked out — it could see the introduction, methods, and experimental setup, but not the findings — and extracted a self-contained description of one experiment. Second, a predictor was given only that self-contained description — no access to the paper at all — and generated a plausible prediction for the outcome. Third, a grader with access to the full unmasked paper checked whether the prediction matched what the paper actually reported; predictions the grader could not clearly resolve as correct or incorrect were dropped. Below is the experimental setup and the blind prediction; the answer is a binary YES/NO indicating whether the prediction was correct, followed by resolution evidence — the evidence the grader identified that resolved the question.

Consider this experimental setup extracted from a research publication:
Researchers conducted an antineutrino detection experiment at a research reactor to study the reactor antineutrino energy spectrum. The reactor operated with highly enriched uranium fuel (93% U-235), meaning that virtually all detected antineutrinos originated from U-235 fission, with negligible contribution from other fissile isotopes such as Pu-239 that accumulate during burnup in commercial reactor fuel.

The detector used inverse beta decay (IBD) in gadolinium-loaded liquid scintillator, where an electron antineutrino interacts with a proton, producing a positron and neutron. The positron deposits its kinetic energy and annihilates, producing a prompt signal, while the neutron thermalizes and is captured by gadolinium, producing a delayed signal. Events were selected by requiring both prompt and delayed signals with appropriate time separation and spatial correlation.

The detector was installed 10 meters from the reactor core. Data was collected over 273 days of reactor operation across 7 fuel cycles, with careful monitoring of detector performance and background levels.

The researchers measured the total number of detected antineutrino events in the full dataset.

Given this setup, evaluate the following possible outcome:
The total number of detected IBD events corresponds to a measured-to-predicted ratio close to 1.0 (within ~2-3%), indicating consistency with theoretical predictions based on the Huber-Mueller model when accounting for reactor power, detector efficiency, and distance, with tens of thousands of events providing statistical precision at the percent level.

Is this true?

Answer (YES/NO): NO